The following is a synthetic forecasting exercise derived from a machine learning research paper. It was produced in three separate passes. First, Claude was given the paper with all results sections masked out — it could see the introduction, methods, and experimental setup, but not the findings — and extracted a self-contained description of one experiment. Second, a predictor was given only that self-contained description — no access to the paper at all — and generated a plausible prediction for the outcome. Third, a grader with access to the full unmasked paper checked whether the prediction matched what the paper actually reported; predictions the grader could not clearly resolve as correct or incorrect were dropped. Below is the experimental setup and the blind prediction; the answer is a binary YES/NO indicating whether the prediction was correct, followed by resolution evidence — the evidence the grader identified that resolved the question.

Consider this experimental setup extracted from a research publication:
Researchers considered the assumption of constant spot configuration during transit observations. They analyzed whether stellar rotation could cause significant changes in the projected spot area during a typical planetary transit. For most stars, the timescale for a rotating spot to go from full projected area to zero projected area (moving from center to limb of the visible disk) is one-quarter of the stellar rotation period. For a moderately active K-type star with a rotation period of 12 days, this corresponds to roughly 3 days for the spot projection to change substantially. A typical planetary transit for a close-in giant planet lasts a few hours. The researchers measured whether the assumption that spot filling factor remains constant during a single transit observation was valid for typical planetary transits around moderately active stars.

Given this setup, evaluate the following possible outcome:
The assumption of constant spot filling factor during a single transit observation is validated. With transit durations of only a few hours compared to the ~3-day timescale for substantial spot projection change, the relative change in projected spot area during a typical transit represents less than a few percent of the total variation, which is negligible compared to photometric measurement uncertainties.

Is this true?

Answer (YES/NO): YES